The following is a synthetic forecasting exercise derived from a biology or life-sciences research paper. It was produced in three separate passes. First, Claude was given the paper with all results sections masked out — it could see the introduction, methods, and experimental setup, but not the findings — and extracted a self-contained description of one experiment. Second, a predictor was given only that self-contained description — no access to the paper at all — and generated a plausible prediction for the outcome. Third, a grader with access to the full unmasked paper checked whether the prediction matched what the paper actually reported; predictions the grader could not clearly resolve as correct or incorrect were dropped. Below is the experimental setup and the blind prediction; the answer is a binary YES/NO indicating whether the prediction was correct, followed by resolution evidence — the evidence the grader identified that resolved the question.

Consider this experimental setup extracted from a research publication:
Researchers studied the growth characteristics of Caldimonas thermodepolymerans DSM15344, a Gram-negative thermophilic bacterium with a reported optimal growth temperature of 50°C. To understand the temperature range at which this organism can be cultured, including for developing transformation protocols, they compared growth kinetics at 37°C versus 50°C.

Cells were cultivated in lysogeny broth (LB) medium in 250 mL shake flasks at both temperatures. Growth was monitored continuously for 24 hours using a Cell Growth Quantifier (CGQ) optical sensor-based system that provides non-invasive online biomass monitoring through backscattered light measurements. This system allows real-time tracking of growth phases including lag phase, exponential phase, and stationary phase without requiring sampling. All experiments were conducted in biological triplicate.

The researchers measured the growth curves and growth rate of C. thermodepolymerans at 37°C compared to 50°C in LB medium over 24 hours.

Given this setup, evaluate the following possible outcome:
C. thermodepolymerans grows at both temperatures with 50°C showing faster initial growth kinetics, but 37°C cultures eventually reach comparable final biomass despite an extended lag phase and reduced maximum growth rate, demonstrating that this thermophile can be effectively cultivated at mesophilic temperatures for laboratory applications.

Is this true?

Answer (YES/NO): YES